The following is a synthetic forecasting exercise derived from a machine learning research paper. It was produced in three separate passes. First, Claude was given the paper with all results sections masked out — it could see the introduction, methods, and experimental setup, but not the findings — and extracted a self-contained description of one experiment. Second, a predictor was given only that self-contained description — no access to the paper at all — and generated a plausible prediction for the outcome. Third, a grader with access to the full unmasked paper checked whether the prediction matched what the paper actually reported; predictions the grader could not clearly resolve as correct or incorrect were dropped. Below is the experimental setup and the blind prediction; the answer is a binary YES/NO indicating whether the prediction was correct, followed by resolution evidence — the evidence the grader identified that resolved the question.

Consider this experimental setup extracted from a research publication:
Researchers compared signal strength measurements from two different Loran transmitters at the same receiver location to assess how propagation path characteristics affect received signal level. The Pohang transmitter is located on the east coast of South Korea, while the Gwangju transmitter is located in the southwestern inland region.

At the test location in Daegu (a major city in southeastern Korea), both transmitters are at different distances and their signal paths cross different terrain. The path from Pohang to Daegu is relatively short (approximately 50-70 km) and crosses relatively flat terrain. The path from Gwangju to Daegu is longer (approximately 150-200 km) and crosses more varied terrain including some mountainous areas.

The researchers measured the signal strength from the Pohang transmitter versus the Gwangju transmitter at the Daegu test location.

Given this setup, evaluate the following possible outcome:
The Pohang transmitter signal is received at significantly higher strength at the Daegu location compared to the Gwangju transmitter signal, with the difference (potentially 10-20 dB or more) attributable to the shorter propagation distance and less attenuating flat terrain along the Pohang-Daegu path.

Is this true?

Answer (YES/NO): YES